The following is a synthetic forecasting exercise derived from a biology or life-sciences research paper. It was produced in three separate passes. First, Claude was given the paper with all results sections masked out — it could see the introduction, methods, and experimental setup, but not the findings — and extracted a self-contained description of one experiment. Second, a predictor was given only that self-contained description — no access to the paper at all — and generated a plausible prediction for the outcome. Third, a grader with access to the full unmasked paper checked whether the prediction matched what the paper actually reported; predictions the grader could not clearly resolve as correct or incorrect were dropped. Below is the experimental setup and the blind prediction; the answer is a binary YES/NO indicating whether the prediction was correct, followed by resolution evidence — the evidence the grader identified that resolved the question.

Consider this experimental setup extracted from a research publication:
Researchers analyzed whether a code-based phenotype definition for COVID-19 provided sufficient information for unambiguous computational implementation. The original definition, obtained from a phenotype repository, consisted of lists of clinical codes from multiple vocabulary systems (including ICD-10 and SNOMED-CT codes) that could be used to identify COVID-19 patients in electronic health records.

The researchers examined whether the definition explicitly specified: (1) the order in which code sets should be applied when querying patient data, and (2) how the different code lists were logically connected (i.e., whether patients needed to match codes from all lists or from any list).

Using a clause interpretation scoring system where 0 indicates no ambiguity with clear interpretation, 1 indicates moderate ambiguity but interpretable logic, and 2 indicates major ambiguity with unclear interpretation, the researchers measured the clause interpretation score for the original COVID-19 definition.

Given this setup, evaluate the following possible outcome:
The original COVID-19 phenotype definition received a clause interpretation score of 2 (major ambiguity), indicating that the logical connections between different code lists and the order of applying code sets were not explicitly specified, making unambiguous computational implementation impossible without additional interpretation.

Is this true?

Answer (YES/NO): YES